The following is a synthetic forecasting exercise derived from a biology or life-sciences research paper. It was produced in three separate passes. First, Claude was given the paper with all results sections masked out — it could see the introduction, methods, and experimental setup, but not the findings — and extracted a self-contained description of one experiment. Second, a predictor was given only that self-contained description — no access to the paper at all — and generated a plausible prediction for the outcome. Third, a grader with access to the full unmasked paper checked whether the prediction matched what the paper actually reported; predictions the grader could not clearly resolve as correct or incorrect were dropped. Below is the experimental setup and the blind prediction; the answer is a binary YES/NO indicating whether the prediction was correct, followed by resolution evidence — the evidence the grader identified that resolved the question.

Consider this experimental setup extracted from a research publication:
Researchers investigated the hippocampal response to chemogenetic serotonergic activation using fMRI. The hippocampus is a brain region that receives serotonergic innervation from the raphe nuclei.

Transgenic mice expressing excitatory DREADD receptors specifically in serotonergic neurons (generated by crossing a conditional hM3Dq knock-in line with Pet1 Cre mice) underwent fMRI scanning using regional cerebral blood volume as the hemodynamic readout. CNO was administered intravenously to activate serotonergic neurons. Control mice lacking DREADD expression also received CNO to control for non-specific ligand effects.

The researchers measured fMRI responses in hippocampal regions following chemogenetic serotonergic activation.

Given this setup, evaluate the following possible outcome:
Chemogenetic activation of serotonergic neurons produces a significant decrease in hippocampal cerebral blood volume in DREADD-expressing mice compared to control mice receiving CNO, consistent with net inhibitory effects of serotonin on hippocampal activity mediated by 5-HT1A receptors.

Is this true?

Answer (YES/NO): NO